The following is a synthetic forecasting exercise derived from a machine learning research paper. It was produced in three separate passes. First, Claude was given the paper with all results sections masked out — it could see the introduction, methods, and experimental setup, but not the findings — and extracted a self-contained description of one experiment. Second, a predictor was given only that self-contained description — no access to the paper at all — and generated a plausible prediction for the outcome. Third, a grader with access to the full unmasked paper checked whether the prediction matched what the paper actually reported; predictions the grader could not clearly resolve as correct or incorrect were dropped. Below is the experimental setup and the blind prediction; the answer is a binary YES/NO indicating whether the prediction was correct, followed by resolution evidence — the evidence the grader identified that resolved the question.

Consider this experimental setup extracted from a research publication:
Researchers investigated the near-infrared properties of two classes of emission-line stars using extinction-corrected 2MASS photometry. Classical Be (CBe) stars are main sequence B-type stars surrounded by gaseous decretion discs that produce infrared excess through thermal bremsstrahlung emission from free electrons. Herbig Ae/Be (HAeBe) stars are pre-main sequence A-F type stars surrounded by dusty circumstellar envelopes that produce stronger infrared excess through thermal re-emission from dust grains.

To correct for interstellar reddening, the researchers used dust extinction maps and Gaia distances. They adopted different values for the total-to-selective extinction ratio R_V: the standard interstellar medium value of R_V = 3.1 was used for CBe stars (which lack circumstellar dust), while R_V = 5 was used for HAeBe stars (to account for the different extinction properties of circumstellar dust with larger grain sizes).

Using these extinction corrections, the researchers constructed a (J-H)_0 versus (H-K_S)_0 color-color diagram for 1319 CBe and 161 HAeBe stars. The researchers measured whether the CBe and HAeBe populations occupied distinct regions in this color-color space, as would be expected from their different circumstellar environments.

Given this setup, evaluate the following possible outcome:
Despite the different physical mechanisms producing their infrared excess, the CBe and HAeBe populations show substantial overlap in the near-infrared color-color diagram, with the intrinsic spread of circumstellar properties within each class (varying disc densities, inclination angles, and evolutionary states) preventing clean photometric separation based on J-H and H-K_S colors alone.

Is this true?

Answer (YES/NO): NO